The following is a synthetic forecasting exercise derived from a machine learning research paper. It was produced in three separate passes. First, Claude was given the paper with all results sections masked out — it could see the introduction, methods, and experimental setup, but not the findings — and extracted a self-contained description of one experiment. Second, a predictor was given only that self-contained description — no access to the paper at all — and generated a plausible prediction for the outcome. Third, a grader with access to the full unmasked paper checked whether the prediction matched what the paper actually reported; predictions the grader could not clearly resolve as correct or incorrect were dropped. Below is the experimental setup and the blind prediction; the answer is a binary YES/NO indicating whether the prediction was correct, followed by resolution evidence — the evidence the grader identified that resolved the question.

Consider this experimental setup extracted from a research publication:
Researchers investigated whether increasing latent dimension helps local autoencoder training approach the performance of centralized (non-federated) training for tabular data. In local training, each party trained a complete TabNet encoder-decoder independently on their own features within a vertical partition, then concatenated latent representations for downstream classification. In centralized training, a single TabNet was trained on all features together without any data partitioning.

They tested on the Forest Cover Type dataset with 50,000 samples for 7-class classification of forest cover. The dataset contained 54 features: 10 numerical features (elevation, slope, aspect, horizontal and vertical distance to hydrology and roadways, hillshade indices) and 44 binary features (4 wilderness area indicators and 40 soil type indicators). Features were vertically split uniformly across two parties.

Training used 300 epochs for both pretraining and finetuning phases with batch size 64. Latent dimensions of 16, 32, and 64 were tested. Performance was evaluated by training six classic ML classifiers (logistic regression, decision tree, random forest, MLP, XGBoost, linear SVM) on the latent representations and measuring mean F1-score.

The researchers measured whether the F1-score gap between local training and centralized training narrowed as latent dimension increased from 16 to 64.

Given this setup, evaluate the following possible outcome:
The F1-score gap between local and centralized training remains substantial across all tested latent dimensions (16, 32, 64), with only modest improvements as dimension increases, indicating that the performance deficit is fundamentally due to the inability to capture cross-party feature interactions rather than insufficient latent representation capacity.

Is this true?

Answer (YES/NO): NO